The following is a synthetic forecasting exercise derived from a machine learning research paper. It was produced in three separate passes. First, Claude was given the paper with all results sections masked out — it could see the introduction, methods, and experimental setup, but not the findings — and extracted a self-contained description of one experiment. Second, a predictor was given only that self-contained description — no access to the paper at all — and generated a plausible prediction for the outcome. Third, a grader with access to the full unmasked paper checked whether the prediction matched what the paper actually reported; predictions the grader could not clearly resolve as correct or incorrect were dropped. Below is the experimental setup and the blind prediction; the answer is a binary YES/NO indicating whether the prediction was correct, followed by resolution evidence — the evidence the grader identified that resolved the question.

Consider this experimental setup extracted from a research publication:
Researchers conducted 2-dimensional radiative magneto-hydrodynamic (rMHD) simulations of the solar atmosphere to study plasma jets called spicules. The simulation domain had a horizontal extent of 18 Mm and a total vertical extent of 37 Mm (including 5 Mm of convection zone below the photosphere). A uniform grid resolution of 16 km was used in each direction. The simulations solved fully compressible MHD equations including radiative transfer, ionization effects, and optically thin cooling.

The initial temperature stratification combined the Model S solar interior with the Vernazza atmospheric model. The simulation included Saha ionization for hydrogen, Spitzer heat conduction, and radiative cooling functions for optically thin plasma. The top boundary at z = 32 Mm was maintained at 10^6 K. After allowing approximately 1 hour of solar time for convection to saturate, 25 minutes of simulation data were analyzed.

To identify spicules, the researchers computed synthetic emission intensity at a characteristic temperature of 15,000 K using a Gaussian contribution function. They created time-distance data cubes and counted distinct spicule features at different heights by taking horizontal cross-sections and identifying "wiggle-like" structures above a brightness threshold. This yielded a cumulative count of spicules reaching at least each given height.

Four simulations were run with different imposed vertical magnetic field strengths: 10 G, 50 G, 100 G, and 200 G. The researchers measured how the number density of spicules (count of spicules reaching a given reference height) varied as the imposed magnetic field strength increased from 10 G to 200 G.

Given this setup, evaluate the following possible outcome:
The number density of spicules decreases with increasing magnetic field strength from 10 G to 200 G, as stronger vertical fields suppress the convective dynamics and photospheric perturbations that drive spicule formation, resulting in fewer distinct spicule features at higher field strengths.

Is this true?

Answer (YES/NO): YES